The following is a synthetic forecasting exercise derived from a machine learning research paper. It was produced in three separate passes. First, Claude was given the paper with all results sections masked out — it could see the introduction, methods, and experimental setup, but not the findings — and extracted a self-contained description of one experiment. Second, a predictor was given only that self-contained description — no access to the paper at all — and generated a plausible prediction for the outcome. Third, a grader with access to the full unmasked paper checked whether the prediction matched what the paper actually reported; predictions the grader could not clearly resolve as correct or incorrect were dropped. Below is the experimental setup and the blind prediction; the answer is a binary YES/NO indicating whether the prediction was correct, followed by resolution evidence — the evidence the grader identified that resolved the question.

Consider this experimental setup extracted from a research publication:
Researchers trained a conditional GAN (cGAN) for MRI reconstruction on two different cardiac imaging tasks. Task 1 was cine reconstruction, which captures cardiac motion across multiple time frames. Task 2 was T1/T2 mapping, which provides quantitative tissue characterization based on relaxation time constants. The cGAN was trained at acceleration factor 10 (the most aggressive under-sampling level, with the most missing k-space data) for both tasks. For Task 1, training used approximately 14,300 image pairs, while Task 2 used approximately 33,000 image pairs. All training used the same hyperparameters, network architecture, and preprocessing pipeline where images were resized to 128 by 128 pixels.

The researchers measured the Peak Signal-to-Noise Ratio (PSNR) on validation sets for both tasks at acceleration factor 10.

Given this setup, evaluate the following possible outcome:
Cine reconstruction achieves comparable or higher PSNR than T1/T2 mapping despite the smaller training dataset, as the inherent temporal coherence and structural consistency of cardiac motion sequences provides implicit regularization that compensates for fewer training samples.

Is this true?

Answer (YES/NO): YES